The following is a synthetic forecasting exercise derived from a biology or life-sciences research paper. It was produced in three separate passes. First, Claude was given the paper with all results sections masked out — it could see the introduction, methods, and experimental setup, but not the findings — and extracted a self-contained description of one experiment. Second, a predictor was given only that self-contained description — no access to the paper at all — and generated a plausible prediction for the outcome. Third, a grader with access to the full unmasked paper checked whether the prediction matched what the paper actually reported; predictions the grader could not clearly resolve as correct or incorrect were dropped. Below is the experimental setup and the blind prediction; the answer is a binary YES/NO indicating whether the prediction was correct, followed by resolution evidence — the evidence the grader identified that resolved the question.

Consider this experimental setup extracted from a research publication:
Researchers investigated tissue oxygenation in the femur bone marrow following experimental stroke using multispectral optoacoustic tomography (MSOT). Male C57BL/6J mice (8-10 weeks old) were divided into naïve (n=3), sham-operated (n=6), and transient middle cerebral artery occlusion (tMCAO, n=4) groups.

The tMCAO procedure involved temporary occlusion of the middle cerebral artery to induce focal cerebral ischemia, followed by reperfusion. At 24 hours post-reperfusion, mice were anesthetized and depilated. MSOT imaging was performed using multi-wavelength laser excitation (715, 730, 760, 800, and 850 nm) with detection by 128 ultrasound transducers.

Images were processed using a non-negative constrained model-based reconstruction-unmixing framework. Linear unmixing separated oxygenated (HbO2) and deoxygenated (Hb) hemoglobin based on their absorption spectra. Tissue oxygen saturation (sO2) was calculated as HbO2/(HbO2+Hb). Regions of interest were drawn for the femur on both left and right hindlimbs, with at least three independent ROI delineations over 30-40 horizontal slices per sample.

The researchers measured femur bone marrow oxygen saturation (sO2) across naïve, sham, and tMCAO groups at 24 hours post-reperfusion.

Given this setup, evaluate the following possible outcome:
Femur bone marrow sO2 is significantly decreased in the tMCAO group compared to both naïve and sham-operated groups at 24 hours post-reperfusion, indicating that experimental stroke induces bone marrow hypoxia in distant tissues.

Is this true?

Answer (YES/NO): NO